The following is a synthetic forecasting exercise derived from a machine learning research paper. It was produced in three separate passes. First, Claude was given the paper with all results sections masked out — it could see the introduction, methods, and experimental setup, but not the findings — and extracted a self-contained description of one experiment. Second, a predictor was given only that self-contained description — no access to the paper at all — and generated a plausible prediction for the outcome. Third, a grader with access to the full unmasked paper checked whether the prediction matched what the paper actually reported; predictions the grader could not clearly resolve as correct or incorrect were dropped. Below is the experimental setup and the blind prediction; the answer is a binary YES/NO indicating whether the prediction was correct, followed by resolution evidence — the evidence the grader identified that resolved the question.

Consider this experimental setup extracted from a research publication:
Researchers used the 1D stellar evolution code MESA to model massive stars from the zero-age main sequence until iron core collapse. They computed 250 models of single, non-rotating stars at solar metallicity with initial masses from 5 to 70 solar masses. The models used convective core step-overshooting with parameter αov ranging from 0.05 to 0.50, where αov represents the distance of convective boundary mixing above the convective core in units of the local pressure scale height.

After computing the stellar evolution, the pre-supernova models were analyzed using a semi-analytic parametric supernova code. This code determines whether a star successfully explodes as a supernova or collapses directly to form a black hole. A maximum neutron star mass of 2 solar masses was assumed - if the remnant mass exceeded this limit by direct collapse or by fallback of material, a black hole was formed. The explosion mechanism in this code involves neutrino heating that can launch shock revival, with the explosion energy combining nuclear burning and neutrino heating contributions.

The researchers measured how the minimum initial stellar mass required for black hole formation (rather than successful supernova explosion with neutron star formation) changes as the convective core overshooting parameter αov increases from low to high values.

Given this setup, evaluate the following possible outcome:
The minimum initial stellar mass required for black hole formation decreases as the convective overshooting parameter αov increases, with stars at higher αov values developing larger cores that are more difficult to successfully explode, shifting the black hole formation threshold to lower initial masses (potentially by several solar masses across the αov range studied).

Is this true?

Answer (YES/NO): YES